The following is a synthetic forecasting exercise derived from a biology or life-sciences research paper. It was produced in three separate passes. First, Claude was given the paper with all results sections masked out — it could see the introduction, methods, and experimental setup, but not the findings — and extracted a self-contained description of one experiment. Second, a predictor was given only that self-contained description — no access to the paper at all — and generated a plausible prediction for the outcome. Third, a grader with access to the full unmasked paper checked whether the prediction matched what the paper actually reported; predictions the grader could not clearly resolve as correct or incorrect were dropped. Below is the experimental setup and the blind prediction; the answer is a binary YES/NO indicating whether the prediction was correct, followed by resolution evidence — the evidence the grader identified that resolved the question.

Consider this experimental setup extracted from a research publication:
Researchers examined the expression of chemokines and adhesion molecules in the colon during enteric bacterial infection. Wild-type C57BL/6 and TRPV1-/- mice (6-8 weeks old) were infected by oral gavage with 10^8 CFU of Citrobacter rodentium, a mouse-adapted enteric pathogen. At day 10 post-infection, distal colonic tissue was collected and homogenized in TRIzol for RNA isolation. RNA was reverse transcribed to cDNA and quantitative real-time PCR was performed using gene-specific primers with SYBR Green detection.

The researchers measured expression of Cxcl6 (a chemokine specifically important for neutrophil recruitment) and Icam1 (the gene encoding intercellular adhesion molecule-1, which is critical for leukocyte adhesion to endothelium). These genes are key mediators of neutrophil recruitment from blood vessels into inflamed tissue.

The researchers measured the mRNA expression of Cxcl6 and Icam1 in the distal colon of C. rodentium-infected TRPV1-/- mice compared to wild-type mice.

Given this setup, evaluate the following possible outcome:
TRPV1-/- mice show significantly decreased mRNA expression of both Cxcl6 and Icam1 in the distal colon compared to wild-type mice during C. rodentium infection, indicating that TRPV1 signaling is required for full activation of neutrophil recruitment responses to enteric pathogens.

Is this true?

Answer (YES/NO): YES